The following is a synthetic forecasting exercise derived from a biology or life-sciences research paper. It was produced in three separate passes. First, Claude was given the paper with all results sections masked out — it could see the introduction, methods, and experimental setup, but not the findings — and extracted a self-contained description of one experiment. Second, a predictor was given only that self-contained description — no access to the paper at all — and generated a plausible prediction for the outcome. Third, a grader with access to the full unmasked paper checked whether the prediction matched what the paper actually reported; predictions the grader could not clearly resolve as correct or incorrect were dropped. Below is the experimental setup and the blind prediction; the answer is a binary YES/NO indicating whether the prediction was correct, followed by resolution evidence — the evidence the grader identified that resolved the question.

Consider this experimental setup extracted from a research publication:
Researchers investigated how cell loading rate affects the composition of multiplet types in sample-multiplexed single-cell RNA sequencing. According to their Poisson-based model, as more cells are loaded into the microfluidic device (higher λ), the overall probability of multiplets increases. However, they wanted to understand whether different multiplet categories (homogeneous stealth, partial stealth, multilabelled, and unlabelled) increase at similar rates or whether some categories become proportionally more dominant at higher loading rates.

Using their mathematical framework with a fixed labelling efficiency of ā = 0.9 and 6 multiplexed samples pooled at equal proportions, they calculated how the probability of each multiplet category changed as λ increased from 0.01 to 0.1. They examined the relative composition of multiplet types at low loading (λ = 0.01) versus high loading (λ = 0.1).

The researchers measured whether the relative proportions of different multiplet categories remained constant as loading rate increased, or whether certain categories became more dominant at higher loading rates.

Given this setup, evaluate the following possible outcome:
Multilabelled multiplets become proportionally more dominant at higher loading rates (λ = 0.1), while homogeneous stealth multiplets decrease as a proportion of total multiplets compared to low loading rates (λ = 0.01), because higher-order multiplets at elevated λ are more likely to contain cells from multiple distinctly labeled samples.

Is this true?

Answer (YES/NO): NO